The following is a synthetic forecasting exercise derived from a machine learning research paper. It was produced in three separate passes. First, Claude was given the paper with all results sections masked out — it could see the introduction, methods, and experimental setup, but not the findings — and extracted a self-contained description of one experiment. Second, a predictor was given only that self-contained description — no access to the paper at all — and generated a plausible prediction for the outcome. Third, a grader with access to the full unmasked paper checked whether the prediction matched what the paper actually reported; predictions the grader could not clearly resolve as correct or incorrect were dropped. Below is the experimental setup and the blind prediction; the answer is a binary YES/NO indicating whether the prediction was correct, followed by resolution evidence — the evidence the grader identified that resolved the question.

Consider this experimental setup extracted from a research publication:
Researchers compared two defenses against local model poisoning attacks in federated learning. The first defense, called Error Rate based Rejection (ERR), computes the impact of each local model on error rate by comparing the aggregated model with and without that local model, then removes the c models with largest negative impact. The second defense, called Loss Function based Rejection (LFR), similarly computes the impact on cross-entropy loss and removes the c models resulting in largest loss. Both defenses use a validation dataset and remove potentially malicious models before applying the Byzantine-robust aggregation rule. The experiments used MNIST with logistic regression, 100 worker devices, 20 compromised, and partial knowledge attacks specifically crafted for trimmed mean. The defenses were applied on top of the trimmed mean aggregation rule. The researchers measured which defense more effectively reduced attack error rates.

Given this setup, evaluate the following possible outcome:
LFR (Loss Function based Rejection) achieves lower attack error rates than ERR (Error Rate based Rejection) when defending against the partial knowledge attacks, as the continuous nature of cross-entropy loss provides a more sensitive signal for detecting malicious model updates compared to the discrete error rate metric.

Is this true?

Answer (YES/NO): YES